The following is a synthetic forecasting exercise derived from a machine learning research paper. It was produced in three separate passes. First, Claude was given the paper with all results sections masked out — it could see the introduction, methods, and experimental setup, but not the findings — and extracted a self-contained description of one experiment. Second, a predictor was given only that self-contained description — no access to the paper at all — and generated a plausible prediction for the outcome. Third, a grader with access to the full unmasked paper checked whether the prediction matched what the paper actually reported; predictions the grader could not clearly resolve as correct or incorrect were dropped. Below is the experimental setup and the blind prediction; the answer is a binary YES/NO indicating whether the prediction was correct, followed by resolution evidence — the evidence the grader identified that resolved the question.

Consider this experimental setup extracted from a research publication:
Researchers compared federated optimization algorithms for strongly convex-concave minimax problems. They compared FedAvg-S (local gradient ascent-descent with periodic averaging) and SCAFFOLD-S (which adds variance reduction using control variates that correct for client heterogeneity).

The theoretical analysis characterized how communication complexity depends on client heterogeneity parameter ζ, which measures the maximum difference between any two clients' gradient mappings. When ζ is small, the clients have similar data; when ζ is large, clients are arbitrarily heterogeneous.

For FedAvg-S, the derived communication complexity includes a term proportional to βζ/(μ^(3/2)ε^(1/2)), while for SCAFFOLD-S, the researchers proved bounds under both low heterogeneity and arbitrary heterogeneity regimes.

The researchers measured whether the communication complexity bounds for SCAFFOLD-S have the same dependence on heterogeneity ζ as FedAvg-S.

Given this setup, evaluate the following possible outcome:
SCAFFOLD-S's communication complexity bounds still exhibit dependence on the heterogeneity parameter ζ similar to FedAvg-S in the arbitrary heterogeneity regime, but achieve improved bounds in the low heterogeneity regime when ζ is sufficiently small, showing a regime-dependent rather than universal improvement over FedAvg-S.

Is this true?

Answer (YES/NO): NO